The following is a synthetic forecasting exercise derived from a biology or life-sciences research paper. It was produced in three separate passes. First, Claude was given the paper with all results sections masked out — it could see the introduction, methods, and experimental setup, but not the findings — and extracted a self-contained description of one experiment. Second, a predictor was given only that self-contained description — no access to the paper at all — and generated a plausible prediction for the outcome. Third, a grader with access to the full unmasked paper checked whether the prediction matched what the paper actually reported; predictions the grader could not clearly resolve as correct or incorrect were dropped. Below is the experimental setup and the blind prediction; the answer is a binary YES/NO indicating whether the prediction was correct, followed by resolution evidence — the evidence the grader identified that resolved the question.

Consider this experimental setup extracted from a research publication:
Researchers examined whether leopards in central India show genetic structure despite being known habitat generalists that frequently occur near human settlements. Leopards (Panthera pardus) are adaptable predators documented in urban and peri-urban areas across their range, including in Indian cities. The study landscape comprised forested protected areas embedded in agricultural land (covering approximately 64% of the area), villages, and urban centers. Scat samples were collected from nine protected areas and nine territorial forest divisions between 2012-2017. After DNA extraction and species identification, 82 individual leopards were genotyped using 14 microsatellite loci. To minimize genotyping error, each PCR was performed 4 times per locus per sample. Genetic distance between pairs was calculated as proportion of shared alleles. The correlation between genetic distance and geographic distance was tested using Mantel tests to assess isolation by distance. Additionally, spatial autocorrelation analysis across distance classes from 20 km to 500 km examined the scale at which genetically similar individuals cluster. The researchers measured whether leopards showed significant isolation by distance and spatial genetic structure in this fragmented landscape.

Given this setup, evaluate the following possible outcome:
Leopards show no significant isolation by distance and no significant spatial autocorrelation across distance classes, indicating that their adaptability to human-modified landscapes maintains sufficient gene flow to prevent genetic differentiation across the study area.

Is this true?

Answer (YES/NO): NO